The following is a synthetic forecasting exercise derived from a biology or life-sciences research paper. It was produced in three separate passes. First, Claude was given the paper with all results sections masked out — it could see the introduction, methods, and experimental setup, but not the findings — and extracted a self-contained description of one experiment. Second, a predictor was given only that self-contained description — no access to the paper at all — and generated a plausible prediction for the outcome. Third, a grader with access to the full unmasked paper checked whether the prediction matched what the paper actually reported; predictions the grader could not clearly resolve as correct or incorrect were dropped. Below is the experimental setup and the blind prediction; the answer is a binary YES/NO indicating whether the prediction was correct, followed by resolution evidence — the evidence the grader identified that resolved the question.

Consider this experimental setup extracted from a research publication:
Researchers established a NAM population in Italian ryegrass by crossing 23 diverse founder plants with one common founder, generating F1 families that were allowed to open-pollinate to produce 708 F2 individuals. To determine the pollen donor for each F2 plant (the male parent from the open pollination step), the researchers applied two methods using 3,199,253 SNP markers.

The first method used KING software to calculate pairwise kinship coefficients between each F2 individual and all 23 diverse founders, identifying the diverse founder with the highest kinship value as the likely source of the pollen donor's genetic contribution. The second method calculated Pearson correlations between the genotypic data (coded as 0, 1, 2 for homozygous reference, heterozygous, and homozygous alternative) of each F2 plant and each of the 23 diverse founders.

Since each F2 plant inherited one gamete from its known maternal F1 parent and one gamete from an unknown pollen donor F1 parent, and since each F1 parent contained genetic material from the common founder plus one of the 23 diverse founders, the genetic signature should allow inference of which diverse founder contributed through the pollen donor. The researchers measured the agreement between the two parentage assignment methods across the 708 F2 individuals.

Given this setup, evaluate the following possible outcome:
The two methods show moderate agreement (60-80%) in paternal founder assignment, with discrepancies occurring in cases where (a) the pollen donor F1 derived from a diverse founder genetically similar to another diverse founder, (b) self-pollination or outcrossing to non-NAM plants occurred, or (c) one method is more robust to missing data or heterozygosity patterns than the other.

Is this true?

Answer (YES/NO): NO